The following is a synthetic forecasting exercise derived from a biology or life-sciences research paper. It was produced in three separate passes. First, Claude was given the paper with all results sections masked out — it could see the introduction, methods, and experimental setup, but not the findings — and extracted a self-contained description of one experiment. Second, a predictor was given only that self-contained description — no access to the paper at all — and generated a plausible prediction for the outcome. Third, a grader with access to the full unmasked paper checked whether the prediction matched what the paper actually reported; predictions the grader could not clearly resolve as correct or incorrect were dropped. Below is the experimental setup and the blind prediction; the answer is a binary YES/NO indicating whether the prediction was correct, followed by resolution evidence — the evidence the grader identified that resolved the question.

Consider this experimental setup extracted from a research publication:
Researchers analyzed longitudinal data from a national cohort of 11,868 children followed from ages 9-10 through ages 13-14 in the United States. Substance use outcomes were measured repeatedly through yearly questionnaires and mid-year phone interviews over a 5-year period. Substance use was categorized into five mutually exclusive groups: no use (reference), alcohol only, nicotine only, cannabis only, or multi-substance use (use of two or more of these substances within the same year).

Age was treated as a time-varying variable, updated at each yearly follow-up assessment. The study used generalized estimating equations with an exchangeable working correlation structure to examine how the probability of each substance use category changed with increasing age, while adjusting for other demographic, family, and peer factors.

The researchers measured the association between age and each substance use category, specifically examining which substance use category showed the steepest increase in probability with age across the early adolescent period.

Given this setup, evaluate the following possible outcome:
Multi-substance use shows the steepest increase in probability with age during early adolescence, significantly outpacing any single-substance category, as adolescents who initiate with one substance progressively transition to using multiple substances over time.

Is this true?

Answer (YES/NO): YES